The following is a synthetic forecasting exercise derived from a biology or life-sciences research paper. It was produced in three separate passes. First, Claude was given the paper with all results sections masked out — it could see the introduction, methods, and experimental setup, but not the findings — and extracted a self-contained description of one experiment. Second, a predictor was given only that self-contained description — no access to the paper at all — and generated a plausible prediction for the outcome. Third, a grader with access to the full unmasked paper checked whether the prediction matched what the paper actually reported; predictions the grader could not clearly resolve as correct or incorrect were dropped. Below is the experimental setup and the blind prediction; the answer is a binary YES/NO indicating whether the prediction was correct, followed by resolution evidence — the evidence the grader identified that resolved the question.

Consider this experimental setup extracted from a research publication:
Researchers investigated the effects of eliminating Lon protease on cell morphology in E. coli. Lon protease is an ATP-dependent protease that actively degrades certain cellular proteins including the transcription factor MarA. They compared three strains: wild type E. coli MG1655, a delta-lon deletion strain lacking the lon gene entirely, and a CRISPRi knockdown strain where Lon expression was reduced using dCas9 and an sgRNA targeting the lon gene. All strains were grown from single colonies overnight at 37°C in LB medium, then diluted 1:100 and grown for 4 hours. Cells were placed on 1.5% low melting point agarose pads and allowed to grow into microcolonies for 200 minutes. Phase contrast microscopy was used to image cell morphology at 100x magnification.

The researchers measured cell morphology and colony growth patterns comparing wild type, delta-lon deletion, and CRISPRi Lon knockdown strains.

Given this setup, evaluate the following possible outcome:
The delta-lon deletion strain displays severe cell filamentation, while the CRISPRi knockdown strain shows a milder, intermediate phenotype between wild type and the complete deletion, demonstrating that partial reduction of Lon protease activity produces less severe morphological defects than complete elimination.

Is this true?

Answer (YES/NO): NO